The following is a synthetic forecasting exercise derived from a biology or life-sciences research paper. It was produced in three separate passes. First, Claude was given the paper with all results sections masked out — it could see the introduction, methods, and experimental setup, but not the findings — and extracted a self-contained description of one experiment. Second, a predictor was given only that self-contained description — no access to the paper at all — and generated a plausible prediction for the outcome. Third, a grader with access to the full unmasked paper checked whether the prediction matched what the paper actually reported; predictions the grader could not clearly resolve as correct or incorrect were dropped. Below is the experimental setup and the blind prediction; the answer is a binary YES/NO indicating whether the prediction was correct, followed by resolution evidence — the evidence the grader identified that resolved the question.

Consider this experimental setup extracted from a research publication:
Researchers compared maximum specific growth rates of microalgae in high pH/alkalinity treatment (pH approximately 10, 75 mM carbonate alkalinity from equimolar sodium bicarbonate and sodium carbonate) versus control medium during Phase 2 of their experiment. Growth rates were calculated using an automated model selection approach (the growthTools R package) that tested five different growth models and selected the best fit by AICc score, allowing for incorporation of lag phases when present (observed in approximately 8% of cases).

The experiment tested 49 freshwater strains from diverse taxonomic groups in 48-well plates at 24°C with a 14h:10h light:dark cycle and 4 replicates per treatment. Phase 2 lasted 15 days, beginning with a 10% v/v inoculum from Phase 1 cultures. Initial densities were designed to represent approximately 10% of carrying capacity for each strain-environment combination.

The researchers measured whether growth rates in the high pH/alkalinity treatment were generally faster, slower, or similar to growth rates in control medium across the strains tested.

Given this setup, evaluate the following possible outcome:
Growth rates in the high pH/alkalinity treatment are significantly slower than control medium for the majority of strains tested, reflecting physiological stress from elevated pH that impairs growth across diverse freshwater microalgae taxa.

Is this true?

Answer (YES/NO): YES